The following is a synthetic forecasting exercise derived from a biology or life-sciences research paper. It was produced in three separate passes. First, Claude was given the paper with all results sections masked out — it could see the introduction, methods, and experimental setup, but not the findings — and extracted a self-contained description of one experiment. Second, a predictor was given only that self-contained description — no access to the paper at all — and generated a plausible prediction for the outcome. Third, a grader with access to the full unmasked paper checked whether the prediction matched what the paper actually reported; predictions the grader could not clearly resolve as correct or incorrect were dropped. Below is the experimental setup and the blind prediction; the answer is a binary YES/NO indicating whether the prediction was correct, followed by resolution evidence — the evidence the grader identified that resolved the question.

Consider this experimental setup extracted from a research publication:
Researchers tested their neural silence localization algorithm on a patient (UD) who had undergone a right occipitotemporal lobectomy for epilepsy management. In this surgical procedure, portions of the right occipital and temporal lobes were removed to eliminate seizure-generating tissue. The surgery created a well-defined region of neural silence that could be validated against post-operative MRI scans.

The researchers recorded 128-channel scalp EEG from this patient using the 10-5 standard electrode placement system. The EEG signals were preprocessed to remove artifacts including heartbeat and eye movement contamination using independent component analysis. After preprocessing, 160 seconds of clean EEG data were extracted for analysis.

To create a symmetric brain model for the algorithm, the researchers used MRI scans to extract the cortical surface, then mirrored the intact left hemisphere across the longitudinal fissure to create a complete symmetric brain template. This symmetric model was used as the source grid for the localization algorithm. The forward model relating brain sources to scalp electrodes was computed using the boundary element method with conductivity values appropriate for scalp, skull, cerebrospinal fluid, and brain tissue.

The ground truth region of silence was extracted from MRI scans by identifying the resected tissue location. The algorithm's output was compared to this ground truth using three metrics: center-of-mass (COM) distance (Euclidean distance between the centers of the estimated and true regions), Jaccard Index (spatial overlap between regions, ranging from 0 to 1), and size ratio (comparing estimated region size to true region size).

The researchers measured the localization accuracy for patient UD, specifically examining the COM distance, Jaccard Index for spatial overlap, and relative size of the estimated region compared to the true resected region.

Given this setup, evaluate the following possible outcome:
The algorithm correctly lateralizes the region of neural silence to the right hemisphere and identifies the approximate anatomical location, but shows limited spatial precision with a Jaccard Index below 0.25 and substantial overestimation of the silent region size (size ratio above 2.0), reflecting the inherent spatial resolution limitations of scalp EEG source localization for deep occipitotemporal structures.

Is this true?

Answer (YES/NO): NO